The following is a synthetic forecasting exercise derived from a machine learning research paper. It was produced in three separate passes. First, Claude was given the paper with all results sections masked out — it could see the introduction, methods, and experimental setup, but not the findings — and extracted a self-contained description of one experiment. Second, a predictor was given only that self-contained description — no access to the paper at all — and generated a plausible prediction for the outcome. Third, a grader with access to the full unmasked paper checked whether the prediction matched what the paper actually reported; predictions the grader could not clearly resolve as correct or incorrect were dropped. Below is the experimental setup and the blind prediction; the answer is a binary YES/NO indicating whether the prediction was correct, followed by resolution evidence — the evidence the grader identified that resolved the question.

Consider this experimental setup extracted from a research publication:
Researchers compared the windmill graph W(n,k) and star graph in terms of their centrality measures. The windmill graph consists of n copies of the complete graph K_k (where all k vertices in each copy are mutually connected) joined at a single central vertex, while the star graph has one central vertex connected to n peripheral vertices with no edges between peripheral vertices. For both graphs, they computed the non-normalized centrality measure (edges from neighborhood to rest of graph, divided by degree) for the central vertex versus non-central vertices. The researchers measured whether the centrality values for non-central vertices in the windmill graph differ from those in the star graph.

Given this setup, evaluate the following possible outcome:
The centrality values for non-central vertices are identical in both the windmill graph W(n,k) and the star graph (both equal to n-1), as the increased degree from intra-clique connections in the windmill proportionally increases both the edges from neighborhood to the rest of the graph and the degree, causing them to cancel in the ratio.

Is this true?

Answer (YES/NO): NO